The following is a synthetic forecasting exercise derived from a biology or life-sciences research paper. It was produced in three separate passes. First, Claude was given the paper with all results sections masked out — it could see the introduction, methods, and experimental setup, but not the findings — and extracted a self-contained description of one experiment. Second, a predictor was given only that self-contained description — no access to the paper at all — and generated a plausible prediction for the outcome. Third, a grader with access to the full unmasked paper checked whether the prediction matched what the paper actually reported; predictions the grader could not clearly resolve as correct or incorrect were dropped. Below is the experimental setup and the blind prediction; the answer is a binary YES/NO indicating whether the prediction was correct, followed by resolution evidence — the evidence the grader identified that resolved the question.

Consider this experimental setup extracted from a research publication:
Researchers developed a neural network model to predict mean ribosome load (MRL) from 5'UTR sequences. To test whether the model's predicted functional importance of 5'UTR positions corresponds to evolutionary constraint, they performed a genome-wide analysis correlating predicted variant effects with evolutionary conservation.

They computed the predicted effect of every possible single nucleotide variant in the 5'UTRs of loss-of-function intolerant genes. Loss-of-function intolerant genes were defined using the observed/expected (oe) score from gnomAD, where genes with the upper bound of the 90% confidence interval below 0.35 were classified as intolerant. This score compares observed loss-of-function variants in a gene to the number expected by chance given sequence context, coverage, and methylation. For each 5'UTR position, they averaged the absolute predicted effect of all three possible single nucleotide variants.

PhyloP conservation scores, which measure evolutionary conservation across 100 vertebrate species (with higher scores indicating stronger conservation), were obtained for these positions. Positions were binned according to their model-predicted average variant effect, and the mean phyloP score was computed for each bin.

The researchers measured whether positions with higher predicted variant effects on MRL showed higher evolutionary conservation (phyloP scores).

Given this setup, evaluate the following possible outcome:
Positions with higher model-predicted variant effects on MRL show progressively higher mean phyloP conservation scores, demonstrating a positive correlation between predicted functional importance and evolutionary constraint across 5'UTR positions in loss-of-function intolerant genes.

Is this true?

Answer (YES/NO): YES